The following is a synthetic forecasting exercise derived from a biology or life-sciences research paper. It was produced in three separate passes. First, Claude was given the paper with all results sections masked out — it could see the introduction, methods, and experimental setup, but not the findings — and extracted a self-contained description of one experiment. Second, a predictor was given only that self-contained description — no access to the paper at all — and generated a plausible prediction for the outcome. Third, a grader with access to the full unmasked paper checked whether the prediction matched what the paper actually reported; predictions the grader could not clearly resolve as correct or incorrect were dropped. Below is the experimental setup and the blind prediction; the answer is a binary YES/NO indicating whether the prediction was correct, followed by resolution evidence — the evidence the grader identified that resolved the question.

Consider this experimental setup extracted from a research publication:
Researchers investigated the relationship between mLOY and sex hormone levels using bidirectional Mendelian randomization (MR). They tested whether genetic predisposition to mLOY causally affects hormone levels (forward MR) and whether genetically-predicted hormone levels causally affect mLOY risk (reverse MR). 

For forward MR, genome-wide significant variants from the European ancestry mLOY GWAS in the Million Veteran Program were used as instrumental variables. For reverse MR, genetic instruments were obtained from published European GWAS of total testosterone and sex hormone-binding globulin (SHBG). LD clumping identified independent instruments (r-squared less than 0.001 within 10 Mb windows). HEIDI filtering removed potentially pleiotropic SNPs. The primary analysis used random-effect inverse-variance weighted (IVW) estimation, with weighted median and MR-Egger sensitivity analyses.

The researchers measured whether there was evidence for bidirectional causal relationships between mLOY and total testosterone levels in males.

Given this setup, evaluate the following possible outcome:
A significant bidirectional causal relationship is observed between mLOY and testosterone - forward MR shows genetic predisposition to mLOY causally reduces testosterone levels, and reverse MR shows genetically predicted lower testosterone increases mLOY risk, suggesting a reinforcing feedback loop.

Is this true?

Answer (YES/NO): NO